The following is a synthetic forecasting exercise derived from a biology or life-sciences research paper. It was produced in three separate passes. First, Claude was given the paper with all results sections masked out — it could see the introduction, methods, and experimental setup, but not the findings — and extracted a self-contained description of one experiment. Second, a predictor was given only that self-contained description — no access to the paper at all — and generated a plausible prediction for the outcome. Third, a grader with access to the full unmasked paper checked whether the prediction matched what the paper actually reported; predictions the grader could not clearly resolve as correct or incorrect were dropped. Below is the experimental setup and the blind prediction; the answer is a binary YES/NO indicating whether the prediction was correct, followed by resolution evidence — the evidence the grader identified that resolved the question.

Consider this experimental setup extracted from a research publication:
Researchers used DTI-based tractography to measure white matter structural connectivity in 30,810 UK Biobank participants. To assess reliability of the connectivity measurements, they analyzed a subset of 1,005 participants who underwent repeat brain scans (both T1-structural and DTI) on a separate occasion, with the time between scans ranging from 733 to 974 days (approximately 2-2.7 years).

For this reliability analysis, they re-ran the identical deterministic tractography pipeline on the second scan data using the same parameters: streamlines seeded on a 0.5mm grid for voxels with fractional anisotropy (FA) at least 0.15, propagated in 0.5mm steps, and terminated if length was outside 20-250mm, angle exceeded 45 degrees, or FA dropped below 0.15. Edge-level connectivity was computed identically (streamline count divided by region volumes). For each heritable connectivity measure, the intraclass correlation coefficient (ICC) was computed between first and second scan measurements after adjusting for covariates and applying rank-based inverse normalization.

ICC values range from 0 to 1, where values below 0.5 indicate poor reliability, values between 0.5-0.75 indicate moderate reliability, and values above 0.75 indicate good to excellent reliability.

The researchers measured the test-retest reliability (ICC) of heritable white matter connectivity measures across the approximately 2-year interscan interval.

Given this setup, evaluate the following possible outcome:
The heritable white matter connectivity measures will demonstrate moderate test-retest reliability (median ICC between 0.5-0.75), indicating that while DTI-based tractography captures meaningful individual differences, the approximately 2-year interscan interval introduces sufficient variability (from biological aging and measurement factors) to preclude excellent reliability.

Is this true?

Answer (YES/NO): NO